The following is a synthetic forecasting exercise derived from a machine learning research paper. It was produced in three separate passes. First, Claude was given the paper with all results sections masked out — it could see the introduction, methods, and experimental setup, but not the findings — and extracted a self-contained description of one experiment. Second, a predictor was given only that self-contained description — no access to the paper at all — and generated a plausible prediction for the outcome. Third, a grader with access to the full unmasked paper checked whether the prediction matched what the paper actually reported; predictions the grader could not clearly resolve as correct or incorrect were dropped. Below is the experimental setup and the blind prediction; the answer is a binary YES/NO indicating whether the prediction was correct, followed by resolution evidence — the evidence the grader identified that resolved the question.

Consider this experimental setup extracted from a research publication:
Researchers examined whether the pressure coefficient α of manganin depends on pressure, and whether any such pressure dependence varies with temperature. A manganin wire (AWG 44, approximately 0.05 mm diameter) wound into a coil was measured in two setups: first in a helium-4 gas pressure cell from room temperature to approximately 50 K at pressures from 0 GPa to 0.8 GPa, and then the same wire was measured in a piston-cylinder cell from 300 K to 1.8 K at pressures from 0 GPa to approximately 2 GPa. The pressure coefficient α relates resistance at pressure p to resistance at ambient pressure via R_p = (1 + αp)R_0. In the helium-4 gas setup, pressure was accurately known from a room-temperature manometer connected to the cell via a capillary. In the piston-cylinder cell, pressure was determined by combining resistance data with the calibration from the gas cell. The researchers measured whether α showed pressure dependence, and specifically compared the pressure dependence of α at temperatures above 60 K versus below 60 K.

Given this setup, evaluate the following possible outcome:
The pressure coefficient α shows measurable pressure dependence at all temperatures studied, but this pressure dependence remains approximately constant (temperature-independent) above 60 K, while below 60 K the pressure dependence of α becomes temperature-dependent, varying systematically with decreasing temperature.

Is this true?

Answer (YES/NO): NO